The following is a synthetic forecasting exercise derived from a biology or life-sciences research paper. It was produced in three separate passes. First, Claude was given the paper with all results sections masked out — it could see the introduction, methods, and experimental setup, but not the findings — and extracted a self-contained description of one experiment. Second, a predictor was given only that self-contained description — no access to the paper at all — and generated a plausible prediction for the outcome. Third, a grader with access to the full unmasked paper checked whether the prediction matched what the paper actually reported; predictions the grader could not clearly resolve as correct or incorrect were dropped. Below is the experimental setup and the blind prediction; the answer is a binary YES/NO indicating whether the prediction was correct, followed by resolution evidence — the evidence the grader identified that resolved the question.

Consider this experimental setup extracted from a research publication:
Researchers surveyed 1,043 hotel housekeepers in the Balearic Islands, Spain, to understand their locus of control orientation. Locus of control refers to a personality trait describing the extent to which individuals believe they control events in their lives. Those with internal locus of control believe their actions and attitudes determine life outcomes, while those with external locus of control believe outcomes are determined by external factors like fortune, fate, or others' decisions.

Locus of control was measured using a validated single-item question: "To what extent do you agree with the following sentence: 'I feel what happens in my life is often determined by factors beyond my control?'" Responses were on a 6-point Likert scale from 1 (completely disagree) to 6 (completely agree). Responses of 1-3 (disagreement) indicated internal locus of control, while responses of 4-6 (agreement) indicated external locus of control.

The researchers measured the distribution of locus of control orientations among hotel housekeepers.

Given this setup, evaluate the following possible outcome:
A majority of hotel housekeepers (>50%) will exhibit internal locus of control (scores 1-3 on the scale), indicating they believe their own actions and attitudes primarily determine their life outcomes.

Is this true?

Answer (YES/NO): NO